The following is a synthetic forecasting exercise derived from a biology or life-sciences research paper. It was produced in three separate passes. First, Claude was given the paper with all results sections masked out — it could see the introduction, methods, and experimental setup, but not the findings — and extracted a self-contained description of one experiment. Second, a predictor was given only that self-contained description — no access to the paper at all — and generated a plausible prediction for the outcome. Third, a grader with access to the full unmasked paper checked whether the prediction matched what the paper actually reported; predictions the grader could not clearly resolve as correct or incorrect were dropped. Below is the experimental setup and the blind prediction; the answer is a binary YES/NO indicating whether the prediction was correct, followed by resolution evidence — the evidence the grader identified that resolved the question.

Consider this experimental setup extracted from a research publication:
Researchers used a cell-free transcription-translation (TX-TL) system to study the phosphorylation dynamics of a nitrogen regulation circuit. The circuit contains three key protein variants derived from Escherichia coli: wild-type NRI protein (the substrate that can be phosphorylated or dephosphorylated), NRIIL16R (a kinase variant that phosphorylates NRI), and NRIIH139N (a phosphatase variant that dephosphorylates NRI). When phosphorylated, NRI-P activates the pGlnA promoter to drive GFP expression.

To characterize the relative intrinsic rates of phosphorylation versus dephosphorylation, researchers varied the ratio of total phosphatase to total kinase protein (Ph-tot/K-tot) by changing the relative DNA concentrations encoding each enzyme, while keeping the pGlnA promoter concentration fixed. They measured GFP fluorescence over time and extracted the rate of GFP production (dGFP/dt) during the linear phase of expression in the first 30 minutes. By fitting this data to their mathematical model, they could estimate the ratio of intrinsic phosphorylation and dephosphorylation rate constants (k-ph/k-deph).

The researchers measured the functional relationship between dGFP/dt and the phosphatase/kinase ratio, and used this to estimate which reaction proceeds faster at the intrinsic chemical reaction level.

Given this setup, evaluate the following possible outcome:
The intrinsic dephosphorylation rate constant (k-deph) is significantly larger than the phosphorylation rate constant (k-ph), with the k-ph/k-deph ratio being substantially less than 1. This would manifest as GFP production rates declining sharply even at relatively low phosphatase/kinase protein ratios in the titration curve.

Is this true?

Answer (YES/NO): YES